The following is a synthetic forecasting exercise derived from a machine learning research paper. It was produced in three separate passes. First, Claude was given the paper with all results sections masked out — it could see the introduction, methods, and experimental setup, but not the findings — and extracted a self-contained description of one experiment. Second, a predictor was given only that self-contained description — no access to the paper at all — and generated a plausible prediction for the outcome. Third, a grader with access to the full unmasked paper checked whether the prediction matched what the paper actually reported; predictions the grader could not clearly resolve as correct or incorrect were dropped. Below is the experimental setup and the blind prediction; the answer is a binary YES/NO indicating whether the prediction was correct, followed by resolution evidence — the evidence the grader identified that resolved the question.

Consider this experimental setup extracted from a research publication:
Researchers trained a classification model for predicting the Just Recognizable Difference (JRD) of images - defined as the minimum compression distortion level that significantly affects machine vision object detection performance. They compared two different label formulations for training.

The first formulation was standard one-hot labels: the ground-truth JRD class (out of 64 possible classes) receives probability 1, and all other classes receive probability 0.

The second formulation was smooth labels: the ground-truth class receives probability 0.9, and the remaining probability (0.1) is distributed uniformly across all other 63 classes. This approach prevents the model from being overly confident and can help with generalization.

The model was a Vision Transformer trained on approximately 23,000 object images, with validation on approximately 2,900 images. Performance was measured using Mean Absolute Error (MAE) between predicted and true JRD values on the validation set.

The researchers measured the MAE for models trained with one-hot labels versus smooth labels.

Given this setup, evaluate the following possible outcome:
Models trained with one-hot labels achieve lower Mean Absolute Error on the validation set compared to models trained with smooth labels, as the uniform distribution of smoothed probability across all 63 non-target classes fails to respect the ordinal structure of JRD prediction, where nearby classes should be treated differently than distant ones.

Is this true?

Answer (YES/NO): YES